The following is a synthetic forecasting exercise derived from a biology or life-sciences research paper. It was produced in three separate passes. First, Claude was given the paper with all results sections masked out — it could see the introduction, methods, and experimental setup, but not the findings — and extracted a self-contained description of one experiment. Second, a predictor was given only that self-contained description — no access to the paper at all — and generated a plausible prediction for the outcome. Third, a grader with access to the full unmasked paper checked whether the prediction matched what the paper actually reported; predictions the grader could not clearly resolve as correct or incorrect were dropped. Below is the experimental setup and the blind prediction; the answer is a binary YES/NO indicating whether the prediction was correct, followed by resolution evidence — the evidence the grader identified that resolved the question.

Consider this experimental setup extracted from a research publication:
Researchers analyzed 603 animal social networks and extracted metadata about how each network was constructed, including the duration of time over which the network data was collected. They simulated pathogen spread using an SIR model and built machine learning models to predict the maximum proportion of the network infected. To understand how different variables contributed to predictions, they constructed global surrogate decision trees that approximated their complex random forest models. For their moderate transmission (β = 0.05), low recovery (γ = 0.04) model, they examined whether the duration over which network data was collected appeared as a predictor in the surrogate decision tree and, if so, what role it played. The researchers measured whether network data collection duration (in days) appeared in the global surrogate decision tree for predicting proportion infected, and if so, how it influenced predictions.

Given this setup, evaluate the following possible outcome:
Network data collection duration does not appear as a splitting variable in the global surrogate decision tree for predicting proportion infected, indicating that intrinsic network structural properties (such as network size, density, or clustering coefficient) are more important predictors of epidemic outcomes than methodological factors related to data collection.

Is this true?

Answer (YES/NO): NO